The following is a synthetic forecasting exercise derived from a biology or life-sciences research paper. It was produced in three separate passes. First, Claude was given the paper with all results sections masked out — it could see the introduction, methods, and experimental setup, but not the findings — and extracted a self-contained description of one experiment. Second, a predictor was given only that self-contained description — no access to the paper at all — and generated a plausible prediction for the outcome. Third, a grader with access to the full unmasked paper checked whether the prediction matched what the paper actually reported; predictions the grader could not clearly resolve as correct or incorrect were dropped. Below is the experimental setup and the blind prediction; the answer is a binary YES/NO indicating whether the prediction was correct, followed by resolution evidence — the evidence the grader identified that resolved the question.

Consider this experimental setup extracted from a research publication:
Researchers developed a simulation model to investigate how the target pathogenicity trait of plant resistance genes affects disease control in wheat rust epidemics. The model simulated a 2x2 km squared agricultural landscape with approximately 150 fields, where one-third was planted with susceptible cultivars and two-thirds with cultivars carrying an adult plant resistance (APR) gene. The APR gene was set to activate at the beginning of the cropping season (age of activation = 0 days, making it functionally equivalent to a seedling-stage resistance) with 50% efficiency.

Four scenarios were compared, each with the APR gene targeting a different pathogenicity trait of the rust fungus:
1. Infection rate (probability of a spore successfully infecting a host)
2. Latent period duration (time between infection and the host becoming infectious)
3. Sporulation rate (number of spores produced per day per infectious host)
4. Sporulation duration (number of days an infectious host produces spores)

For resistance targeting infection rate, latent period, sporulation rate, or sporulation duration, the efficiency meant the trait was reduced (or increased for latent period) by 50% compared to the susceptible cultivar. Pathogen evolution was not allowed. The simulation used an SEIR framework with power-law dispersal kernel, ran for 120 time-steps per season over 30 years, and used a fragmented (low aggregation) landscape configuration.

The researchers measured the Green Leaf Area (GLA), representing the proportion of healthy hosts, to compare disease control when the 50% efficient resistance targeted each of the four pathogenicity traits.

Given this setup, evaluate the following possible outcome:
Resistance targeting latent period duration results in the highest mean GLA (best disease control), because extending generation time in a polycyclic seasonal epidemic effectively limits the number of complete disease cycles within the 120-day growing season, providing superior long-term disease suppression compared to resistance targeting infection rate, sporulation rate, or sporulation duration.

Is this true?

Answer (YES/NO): NO